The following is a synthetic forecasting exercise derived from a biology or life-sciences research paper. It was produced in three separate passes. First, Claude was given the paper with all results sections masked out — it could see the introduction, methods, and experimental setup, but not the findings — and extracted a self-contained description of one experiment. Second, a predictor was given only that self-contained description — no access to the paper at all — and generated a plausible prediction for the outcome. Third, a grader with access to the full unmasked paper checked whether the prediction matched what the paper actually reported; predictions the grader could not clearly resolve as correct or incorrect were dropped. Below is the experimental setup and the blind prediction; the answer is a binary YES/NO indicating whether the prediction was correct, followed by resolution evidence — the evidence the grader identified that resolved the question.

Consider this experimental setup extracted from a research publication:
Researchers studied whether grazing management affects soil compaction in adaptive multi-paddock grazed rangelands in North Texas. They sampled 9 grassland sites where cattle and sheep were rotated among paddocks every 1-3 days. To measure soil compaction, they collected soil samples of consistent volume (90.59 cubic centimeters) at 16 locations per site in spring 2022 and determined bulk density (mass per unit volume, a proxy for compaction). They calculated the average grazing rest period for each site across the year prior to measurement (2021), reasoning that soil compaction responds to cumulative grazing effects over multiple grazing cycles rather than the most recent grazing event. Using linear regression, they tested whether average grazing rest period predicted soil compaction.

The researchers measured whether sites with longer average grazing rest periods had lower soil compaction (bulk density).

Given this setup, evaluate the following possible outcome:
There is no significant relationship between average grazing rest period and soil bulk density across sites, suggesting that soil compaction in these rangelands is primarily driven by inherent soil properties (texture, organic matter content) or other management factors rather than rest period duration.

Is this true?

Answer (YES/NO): YES